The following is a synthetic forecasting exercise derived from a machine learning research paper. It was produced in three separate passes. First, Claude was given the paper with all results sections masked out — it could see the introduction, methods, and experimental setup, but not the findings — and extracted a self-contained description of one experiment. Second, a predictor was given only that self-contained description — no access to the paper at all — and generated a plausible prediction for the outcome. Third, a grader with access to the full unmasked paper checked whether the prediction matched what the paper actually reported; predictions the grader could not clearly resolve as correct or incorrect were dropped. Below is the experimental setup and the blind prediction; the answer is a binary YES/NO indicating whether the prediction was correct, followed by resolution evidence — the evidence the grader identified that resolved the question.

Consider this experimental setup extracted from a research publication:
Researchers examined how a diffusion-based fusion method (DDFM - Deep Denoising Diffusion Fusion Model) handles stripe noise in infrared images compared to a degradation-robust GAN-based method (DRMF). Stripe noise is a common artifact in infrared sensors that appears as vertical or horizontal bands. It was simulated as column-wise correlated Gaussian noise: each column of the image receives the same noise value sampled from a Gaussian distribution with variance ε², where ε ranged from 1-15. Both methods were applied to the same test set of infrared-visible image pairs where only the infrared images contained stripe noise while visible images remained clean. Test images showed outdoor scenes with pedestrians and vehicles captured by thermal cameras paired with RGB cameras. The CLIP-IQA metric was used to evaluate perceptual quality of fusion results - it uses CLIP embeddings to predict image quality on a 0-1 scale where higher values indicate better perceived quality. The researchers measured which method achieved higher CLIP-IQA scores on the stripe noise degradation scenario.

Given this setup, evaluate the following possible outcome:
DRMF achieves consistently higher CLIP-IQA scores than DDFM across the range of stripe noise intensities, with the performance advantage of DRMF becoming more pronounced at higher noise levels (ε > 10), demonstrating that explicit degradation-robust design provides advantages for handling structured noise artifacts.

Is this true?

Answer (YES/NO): NO